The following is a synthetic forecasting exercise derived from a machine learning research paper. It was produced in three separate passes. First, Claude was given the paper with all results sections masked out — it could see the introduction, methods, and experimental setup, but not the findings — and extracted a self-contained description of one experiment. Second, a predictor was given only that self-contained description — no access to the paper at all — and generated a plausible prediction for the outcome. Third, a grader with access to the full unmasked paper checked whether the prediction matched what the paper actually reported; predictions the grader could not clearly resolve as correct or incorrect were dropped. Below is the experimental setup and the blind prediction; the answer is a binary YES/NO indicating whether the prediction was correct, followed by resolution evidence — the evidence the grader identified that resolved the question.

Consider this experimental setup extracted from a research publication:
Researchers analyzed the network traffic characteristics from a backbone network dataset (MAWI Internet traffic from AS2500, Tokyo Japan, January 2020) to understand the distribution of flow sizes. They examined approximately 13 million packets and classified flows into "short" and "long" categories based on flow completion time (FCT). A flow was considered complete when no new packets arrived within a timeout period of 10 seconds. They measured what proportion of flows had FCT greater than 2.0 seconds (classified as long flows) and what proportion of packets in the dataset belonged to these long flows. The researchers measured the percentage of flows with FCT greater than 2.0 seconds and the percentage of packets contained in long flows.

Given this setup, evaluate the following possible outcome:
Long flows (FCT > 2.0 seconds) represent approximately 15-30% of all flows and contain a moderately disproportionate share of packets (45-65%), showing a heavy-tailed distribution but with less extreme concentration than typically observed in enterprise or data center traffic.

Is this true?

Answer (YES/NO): NO